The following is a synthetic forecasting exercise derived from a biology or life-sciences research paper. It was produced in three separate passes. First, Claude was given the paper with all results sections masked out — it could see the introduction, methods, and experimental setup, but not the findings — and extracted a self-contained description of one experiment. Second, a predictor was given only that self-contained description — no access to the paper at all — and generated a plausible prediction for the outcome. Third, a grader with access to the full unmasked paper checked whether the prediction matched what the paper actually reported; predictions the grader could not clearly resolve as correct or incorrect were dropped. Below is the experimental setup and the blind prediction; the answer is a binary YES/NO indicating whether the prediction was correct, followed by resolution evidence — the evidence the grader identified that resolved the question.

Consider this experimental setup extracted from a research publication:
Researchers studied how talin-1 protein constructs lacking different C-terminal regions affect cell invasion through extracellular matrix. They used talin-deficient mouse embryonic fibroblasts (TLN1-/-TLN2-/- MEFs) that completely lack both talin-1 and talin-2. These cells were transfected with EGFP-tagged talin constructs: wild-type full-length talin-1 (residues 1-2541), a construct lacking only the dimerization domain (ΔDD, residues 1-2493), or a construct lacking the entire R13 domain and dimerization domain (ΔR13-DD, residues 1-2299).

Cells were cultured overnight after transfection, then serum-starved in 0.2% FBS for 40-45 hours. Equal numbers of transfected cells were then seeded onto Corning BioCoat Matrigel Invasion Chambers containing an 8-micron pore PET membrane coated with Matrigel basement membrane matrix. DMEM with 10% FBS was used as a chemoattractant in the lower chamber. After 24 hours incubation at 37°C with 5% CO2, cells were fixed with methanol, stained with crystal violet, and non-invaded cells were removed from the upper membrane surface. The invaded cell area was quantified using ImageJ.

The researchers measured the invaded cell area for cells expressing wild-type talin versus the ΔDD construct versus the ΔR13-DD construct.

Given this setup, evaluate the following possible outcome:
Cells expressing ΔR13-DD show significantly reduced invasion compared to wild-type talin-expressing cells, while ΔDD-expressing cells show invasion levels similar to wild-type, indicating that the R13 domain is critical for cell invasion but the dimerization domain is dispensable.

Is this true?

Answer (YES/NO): NO